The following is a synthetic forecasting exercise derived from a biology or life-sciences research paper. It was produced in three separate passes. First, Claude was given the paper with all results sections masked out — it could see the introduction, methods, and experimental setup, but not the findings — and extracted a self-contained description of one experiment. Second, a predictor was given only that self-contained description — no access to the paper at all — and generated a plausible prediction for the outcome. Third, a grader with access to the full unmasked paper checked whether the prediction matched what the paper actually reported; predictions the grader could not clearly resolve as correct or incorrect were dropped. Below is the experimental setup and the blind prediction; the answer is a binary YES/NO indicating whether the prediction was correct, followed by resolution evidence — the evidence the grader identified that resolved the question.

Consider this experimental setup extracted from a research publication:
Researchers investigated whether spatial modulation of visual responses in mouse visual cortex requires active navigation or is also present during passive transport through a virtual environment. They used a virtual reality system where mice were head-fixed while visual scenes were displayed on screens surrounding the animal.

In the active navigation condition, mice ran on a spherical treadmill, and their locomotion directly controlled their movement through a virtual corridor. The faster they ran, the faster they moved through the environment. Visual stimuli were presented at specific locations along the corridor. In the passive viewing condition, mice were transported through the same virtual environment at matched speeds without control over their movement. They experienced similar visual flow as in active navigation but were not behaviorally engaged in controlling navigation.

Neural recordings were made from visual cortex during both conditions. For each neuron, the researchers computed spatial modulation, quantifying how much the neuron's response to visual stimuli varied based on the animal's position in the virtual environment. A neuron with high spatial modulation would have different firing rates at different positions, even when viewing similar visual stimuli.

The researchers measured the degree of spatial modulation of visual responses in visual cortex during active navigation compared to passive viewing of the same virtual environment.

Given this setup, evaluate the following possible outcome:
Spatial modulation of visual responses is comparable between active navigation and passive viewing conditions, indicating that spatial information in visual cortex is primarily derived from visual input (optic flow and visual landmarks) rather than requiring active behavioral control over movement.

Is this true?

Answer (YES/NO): NO